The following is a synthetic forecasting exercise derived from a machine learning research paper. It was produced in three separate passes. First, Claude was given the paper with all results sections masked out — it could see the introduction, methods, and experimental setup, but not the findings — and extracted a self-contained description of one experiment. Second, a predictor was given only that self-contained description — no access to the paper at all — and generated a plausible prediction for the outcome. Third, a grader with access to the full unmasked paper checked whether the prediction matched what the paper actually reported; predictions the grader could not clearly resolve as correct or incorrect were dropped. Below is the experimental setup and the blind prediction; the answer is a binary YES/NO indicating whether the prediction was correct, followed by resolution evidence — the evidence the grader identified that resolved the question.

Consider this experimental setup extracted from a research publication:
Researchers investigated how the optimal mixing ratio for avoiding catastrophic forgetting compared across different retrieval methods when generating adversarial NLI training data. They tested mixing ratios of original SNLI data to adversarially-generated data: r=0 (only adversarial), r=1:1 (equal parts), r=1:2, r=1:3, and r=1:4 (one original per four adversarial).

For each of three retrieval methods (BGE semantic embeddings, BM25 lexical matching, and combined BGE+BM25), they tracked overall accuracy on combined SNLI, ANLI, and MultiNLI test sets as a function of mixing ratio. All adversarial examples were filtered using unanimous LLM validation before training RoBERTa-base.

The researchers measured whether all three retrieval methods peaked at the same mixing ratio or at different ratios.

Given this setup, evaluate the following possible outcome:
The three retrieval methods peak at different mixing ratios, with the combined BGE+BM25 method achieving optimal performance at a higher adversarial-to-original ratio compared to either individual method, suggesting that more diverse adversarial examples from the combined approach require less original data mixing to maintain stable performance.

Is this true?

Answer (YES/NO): NO